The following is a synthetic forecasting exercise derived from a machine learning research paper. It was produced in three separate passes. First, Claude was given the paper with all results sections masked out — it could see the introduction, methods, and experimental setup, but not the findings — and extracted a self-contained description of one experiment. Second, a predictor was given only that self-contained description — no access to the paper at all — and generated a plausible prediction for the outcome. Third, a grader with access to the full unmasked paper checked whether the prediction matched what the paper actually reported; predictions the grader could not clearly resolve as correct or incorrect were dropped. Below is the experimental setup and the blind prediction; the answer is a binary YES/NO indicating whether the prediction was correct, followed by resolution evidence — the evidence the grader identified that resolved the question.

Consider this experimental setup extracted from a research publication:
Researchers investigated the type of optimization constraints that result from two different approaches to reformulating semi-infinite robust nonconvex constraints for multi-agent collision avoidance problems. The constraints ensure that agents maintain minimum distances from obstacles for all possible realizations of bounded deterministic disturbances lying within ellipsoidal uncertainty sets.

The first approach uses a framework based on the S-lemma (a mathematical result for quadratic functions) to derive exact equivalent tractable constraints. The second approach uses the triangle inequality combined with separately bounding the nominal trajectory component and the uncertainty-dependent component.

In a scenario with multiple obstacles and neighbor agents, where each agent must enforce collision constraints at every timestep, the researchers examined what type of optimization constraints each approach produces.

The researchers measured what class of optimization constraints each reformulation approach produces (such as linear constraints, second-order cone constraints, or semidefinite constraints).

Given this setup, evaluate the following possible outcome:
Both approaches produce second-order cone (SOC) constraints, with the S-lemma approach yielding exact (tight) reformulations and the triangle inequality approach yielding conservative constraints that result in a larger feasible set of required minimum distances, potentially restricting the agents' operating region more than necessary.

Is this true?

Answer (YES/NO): NO